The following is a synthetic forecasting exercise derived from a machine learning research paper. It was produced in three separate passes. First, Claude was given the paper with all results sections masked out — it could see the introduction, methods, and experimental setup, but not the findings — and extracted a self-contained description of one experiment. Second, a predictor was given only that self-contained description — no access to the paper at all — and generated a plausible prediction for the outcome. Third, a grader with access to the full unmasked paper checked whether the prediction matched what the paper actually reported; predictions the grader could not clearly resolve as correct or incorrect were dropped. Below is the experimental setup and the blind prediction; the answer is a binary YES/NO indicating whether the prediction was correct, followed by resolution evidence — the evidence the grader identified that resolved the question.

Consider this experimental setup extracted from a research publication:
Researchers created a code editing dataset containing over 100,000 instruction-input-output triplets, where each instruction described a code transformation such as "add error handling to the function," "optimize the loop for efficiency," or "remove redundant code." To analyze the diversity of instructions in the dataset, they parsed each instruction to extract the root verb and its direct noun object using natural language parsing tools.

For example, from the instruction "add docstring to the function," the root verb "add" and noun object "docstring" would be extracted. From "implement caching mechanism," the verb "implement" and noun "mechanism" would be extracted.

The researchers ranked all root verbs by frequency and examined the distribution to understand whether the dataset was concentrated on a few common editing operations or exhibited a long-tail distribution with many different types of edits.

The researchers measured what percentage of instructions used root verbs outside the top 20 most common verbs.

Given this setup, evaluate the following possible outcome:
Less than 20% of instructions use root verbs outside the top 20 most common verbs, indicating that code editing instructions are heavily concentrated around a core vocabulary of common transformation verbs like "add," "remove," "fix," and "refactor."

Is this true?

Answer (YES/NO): NO